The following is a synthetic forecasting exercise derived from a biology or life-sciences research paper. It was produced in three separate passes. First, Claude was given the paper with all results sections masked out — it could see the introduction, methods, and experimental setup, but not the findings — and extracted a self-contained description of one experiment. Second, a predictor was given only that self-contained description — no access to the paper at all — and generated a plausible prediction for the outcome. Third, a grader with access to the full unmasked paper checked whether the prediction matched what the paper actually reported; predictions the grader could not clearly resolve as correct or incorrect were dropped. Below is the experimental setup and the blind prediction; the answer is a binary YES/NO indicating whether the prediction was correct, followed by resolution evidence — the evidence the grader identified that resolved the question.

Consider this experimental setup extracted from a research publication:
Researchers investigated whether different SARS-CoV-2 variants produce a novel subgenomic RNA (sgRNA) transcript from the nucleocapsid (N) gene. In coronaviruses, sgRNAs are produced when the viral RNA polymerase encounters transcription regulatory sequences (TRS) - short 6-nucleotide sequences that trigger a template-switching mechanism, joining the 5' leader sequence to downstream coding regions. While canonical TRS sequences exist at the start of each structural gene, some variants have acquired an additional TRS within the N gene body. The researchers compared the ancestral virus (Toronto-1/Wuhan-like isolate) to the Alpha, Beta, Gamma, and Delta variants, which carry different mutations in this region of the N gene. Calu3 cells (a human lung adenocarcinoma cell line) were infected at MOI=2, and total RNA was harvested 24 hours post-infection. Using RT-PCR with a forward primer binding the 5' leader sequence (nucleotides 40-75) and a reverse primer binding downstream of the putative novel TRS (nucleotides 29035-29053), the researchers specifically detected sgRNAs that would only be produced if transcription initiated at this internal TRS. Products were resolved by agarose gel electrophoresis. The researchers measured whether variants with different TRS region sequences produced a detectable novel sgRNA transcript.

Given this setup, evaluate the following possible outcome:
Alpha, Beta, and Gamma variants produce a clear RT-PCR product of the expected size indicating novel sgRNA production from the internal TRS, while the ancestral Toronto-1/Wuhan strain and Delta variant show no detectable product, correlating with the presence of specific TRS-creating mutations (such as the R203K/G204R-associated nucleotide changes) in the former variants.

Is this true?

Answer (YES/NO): NO